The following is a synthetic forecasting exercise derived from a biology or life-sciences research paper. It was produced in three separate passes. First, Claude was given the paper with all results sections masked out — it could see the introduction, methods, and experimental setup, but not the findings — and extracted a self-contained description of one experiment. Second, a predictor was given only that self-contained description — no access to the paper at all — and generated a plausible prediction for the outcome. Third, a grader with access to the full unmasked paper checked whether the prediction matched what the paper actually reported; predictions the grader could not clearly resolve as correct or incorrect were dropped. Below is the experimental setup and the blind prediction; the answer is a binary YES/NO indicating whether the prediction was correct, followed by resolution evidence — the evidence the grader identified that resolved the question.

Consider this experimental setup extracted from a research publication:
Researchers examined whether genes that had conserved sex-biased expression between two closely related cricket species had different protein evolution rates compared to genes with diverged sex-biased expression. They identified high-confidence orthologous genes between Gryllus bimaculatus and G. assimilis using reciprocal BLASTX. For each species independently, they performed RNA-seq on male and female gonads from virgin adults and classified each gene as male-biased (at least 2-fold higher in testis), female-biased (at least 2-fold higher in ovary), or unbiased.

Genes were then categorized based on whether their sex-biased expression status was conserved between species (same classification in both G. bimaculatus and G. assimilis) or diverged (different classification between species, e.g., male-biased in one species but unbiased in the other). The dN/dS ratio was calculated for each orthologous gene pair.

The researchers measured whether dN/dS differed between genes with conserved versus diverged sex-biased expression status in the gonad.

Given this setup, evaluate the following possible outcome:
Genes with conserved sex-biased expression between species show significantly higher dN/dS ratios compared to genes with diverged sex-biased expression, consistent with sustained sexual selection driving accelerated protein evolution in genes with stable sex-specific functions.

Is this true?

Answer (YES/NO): NO